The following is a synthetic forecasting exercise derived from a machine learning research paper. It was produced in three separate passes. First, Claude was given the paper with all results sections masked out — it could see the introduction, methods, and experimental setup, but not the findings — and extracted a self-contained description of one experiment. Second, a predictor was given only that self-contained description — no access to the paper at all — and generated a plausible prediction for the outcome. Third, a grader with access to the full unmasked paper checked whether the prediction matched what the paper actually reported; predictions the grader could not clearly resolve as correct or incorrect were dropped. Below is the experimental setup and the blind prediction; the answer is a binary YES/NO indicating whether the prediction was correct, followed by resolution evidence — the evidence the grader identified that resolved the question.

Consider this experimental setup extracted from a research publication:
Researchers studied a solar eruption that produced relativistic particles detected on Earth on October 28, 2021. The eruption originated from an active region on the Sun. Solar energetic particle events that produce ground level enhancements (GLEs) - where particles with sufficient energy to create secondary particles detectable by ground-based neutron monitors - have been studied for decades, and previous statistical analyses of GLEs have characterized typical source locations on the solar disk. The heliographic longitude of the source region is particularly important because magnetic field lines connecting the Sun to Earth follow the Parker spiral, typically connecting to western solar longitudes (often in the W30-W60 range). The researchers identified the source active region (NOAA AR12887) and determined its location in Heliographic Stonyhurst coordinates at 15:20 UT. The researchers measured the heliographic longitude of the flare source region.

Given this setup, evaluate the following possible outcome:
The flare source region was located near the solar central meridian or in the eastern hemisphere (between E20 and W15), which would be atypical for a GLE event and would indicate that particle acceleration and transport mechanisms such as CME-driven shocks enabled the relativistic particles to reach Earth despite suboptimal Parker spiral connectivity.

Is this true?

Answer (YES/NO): YES